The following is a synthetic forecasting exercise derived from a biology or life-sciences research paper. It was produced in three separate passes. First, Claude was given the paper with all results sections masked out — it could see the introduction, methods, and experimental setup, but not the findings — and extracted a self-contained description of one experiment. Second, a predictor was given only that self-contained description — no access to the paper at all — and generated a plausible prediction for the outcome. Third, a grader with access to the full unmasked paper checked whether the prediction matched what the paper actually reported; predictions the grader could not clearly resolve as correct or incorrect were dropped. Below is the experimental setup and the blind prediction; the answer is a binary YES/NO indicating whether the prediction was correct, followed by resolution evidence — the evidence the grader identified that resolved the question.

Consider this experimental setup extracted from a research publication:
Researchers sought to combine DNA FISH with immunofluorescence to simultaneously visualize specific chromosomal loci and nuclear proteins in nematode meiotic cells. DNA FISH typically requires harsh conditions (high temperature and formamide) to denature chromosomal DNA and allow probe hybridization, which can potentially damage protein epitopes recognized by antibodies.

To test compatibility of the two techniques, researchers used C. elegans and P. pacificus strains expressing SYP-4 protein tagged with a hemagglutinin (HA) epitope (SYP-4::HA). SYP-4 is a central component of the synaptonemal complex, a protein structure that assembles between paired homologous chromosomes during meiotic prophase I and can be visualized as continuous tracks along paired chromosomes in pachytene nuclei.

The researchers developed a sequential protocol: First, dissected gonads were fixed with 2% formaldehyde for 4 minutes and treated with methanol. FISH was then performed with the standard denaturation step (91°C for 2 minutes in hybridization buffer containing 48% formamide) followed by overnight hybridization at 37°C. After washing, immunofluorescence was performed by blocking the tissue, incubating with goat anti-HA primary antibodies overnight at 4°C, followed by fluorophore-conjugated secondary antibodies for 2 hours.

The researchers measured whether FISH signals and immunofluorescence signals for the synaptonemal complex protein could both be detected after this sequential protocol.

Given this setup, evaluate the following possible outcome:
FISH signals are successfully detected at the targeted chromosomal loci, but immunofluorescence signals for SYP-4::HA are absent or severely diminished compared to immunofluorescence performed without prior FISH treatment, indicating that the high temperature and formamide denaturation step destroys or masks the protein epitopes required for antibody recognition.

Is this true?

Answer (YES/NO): NO